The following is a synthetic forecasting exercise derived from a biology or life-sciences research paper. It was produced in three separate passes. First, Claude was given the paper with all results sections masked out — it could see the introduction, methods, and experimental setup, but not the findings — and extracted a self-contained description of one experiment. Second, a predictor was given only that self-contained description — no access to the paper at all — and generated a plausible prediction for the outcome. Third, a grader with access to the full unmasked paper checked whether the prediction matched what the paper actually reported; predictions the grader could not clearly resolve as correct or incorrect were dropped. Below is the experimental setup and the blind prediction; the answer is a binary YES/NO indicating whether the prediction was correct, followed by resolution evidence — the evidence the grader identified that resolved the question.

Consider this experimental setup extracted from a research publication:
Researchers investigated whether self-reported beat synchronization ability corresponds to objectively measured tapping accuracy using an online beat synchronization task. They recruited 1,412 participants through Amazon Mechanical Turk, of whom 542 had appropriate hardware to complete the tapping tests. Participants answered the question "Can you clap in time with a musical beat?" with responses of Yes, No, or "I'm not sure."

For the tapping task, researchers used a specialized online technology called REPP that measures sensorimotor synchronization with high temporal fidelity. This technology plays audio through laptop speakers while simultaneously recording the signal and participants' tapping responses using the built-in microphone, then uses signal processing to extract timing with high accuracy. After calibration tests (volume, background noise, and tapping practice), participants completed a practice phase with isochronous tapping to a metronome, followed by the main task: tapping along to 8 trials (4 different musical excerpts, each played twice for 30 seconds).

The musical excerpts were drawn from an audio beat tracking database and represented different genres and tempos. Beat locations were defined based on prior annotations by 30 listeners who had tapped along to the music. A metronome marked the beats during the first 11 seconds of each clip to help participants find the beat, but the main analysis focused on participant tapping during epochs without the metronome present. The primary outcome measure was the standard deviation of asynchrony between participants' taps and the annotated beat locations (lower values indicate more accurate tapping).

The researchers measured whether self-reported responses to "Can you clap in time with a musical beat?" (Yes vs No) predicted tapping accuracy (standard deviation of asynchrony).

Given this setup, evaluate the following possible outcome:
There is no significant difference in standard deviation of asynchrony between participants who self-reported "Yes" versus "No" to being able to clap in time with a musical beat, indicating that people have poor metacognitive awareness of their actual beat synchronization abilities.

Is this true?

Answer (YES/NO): NO